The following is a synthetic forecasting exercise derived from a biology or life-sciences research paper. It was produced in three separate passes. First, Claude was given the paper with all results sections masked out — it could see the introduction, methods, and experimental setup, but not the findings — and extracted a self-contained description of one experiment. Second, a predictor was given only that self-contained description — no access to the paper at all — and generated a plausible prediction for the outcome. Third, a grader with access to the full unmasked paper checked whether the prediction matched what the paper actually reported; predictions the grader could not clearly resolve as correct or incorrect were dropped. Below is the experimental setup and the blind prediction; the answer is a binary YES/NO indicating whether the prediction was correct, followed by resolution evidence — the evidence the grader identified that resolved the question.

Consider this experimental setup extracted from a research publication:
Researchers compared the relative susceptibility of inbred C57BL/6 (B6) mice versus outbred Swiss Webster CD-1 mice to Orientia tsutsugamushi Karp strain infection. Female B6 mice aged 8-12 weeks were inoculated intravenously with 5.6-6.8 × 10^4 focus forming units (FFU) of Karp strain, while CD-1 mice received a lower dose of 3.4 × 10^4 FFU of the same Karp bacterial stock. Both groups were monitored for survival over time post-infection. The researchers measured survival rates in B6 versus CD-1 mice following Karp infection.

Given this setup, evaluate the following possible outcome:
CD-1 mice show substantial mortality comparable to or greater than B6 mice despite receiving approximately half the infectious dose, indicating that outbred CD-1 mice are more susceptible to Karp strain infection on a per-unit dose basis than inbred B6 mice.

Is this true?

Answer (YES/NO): YES